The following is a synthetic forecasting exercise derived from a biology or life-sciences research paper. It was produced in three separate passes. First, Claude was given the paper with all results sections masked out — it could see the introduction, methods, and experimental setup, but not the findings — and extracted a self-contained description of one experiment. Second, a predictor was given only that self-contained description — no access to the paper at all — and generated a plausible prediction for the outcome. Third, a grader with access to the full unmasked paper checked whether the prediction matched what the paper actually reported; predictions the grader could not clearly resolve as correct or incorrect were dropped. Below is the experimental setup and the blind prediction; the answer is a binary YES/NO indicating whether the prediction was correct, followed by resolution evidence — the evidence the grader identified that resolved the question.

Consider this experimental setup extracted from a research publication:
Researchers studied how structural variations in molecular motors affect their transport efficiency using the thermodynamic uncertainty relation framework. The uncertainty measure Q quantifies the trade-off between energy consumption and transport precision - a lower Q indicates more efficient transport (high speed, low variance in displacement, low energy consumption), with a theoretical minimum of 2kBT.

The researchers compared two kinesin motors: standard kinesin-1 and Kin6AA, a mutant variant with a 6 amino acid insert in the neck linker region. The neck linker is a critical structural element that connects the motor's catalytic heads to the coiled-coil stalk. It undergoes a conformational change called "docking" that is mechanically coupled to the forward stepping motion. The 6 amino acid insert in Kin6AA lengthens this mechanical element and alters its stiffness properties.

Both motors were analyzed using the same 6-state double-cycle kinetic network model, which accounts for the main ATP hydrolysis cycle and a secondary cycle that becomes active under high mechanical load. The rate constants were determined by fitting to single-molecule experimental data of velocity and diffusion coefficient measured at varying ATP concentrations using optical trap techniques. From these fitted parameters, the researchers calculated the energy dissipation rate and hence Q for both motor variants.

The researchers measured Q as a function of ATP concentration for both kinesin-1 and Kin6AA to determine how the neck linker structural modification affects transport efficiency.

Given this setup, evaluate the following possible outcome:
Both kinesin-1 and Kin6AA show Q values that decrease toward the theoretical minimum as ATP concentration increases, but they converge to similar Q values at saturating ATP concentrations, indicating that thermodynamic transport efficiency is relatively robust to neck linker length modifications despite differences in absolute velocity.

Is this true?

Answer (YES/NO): NO